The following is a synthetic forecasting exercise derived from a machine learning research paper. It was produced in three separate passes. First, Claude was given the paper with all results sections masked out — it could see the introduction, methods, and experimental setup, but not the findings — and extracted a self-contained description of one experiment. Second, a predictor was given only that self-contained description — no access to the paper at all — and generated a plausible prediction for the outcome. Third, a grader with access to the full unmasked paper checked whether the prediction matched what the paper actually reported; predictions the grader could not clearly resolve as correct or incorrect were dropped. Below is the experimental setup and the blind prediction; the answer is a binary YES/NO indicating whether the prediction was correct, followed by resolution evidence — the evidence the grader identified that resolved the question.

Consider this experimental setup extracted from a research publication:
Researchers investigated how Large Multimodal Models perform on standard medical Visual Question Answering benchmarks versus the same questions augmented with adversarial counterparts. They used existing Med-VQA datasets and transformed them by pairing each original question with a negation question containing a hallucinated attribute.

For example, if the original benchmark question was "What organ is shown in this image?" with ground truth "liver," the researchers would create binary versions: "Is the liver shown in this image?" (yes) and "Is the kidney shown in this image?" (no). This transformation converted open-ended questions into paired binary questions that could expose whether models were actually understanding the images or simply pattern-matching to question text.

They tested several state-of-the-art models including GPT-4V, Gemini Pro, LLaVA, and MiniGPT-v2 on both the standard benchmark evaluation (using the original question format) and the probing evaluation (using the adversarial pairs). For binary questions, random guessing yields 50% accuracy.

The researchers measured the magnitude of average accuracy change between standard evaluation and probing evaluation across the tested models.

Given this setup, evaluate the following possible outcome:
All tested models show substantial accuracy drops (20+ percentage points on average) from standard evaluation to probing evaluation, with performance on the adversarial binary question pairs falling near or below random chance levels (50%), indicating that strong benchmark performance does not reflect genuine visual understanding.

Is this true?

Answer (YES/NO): YES